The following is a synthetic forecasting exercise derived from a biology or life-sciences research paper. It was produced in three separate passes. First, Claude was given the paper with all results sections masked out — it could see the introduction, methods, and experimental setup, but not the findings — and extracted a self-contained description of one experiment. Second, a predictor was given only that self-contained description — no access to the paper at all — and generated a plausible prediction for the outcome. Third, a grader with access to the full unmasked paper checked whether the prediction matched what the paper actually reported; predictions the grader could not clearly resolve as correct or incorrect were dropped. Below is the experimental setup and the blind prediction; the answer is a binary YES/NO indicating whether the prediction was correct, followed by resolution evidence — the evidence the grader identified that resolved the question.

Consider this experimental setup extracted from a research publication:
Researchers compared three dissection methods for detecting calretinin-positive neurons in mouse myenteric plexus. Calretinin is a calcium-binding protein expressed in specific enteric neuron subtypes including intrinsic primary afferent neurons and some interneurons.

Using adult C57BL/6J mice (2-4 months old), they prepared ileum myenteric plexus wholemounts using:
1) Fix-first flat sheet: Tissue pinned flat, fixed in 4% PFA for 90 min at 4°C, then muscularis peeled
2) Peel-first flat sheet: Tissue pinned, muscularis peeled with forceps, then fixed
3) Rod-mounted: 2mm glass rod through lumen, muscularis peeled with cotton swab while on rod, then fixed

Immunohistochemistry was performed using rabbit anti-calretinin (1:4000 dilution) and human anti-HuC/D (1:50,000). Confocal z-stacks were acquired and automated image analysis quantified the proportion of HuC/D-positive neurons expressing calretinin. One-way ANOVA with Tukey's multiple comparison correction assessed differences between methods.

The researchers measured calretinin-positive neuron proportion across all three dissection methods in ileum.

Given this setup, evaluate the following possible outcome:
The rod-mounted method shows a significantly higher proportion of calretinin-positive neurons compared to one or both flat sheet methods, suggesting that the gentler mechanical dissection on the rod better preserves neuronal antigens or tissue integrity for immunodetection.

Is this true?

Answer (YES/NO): NO